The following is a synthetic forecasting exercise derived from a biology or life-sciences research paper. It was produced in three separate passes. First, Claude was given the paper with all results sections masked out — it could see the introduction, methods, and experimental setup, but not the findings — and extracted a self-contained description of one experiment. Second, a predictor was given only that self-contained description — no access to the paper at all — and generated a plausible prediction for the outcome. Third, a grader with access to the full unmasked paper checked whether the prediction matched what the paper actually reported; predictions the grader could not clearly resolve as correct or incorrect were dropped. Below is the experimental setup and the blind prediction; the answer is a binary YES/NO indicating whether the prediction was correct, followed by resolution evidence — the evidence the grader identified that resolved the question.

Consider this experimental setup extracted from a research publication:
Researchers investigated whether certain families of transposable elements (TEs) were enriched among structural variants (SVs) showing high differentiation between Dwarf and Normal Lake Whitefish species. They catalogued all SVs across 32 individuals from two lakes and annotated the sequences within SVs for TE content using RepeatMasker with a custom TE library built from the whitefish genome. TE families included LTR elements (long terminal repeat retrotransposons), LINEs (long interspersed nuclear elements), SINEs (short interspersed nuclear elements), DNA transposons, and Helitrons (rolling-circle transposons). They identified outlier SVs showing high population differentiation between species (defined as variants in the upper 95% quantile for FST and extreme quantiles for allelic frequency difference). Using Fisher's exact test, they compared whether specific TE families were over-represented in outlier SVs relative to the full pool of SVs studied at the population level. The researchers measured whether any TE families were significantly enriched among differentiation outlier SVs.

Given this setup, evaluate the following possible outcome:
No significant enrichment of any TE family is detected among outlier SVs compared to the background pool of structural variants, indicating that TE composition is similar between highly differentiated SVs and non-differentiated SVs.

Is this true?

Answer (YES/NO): NO